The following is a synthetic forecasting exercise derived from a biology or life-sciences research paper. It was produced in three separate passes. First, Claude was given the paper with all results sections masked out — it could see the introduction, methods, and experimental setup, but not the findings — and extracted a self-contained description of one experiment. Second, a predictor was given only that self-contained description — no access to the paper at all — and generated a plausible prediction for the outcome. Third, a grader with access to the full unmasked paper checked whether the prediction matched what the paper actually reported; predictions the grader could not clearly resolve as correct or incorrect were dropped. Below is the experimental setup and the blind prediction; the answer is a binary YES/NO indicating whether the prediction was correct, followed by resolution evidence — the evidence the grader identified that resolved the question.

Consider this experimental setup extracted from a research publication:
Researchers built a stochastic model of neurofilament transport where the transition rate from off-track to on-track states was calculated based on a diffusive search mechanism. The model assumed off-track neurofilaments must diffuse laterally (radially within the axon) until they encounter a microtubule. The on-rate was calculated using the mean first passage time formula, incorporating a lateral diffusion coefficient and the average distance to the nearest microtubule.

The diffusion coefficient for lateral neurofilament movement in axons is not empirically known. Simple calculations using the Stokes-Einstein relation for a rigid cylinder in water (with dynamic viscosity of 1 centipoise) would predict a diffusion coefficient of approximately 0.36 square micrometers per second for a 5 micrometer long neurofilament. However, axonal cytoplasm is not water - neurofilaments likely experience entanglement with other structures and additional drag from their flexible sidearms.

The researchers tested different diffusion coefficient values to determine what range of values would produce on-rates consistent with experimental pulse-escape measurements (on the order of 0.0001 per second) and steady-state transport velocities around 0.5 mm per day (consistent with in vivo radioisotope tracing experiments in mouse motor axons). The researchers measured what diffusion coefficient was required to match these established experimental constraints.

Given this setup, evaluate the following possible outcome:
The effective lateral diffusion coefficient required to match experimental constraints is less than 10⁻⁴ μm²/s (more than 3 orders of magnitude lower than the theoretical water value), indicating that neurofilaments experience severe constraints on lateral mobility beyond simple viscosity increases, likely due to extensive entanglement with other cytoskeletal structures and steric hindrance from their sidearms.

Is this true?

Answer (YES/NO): YES